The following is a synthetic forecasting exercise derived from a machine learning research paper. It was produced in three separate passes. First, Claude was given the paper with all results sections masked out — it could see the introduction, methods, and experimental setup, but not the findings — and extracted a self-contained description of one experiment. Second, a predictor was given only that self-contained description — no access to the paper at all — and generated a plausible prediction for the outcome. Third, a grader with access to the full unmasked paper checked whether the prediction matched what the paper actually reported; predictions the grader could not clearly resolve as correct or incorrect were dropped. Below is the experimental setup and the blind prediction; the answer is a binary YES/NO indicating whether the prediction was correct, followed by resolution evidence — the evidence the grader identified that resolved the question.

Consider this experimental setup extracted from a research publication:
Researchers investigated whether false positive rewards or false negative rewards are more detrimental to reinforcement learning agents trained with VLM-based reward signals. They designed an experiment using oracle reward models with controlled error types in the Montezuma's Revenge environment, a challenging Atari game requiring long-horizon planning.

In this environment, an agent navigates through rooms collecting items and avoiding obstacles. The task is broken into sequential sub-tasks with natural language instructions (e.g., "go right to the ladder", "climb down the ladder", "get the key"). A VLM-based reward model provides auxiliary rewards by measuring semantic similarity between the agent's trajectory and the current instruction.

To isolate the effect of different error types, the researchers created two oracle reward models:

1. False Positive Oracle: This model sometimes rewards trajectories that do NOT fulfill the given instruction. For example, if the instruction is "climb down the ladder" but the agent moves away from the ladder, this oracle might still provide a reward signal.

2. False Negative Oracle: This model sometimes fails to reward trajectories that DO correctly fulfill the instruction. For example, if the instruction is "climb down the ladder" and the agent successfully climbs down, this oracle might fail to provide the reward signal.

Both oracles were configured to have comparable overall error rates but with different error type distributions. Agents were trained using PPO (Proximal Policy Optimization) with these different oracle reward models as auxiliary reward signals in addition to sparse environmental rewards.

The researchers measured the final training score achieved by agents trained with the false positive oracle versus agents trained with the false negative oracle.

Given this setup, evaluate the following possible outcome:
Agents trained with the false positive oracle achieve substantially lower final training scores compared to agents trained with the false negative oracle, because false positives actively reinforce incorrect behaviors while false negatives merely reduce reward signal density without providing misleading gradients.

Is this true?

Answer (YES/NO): YES